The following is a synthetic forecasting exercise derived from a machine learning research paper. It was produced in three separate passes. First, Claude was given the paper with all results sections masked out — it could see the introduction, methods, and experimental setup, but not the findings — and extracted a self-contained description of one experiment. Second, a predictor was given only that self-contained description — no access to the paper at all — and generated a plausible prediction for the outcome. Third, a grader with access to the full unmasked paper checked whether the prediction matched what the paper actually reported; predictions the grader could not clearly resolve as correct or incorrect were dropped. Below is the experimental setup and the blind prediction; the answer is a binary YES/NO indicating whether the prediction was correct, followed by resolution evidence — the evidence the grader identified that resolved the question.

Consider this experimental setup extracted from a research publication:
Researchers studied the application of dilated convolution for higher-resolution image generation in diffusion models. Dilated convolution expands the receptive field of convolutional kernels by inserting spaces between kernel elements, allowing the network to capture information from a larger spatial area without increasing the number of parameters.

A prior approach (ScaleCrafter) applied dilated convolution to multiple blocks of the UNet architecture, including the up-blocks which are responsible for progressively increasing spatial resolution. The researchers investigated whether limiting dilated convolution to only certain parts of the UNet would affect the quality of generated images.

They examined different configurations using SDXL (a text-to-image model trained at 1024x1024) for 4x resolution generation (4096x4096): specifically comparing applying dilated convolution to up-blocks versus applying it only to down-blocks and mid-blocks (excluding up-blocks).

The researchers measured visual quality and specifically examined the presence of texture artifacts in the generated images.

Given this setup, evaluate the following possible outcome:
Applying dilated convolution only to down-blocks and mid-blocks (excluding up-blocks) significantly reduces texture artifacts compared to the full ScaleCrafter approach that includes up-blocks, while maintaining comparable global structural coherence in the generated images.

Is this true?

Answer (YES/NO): YES